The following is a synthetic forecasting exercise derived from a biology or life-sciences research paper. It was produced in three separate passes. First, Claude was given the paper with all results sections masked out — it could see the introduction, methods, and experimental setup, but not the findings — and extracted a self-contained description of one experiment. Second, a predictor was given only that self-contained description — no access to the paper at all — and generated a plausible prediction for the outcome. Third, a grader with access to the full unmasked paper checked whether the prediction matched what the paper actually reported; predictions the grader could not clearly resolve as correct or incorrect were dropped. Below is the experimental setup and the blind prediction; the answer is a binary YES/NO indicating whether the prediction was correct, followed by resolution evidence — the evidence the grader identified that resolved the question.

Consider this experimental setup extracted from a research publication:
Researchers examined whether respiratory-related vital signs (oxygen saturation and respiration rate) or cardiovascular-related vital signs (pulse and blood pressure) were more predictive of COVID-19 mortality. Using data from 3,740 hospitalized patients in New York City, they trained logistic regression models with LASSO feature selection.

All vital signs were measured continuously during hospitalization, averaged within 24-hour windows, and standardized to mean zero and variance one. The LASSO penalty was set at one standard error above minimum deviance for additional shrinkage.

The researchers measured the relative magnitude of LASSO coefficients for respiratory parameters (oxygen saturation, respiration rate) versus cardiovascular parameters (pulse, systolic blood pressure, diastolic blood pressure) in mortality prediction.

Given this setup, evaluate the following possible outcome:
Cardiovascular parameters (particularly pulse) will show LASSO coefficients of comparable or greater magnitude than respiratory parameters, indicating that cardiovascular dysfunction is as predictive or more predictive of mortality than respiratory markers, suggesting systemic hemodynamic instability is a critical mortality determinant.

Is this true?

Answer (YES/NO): NO